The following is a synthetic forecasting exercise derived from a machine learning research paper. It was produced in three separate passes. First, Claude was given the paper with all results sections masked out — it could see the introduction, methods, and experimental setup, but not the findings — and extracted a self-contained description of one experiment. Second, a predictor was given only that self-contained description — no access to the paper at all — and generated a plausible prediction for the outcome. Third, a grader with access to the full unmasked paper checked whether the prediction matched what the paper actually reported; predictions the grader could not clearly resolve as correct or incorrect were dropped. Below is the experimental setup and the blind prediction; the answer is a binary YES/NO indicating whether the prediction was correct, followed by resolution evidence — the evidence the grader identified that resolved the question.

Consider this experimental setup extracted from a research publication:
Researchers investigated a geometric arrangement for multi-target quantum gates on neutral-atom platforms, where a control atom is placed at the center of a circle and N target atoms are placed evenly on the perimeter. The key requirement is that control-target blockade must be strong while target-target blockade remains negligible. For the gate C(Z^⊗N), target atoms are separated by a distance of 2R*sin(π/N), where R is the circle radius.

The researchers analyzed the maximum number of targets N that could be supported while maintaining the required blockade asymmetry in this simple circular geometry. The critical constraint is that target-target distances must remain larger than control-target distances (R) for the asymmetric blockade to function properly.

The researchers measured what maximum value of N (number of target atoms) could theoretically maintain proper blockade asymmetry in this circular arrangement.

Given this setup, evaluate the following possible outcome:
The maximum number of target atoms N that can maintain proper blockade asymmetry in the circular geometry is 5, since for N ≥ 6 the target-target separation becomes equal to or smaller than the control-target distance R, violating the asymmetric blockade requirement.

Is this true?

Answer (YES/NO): YES